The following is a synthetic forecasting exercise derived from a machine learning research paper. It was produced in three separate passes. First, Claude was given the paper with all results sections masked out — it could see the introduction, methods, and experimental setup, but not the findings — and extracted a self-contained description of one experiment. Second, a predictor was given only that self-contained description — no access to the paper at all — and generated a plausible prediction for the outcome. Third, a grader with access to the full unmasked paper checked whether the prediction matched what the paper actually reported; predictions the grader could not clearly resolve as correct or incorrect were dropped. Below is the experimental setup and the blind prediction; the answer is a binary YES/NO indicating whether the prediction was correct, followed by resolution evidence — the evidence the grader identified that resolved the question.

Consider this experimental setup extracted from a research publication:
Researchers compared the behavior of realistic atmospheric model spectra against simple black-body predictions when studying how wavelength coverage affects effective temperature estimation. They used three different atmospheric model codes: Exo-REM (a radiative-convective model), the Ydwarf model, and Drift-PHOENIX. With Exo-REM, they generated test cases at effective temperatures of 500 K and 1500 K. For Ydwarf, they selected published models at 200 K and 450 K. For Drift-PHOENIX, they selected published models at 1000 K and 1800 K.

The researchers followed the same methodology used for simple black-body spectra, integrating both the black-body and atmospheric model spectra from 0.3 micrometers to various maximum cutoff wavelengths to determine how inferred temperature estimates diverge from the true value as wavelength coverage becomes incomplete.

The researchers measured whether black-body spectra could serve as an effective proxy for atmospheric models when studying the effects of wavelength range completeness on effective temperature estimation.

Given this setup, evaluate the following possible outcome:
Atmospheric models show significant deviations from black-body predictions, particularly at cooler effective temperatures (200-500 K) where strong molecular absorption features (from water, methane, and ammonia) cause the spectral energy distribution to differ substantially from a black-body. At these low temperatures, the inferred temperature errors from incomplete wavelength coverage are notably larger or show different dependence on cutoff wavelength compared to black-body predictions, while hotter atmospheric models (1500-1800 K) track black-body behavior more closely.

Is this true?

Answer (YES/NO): NO